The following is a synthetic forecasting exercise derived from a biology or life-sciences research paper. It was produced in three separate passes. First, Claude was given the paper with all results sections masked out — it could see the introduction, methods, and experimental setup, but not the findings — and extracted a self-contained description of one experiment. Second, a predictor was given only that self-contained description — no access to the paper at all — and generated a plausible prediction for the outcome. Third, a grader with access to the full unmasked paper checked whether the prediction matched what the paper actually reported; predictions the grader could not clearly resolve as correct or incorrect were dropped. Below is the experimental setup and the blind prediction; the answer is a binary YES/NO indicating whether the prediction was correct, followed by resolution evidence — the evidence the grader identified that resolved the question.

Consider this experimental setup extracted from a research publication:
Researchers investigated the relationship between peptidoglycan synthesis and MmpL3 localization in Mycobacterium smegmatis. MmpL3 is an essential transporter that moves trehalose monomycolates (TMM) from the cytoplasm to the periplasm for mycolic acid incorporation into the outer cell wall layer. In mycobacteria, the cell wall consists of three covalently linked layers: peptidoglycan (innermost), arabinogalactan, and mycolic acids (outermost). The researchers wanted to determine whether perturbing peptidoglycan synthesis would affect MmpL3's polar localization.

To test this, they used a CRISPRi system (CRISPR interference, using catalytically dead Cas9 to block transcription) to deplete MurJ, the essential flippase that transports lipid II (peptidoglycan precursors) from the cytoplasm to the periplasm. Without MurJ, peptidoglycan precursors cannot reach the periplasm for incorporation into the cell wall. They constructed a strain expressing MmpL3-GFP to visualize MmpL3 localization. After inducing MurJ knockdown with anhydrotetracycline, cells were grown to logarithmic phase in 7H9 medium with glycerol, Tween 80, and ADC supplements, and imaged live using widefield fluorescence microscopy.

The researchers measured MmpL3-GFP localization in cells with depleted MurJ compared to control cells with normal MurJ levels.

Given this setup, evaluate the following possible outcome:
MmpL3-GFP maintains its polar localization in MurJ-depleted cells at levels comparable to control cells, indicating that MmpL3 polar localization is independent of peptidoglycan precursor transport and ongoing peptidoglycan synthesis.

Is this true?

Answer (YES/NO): NO